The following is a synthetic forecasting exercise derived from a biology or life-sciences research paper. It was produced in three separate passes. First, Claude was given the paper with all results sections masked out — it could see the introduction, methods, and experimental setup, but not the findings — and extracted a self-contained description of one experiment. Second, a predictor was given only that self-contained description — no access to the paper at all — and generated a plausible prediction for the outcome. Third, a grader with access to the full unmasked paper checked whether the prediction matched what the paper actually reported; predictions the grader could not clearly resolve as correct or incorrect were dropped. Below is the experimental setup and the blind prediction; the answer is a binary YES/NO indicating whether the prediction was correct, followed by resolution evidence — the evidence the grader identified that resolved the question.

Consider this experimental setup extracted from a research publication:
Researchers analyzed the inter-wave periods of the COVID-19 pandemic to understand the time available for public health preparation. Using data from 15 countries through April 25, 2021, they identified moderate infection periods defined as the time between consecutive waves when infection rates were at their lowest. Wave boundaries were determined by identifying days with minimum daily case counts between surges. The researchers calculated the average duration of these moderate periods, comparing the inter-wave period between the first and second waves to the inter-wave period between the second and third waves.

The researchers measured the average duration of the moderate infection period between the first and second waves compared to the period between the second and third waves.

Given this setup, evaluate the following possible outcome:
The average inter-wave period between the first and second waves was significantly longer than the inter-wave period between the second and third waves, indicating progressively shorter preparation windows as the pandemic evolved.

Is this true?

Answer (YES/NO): YES